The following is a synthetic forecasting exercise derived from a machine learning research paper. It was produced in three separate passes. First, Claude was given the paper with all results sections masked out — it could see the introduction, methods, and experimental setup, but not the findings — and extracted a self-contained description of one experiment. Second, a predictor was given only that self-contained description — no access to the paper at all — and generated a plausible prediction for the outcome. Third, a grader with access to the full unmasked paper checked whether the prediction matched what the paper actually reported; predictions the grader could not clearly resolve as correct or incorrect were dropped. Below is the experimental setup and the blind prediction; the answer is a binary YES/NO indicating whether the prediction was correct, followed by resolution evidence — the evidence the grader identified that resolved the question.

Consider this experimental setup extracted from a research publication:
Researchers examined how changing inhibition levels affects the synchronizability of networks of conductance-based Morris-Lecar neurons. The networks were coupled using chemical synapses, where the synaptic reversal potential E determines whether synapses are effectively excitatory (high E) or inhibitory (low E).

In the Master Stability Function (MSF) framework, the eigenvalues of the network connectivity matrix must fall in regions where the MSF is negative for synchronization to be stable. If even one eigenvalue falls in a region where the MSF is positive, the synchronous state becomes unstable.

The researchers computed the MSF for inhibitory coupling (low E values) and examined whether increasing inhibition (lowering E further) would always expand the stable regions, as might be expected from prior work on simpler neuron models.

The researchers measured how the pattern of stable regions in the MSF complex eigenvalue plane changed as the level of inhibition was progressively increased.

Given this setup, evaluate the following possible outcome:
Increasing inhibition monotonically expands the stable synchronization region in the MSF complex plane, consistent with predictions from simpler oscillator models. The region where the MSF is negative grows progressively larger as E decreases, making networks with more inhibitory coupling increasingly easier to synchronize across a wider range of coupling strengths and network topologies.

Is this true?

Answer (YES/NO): NO